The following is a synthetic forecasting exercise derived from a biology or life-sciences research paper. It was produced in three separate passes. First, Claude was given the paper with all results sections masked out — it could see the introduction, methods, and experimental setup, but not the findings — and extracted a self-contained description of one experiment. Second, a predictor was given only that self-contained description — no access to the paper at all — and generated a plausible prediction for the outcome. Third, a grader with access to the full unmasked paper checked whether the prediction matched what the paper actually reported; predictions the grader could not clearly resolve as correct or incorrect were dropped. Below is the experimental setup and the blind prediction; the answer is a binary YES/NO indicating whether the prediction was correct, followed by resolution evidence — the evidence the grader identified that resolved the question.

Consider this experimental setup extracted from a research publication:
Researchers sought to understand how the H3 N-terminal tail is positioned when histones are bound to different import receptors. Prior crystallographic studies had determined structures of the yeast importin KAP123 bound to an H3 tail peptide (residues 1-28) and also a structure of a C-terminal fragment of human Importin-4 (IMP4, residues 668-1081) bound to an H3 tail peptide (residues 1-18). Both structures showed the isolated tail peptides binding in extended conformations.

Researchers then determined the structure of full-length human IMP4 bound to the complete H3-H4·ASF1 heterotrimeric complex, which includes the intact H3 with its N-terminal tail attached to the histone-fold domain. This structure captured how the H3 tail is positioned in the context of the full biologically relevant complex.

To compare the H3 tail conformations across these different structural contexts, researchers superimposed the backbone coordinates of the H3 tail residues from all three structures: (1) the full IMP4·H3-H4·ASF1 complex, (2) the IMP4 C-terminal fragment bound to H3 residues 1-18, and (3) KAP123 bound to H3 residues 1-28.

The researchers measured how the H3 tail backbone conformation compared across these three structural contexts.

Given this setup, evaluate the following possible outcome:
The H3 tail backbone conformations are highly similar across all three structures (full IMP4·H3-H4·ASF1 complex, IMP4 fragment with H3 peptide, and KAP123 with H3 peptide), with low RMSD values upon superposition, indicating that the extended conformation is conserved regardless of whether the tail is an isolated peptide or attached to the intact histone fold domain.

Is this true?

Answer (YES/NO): NO